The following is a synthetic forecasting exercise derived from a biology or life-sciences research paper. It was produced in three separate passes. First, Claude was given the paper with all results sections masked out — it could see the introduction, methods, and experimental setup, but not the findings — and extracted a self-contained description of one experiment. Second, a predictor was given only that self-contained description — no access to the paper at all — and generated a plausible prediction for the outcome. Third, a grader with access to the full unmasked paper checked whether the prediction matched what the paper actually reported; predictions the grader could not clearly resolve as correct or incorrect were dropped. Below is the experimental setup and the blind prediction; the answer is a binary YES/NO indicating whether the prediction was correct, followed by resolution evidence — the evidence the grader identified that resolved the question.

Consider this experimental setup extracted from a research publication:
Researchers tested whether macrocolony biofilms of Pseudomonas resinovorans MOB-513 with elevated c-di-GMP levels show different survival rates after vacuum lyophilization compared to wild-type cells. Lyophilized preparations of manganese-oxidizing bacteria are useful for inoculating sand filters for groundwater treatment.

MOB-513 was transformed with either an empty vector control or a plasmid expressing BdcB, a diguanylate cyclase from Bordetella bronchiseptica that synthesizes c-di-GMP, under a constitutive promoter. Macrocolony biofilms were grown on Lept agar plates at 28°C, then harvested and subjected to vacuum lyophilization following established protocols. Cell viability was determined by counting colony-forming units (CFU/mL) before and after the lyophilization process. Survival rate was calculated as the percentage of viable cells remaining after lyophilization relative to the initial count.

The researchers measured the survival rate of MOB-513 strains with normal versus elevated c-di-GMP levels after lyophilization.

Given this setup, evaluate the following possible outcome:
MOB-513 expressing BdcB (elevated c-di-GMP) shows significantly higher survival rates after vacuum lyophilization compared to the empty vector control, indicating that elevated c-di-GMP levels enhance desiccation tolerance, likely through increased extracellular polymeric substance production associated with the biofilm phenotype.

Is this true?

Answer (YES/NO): YES